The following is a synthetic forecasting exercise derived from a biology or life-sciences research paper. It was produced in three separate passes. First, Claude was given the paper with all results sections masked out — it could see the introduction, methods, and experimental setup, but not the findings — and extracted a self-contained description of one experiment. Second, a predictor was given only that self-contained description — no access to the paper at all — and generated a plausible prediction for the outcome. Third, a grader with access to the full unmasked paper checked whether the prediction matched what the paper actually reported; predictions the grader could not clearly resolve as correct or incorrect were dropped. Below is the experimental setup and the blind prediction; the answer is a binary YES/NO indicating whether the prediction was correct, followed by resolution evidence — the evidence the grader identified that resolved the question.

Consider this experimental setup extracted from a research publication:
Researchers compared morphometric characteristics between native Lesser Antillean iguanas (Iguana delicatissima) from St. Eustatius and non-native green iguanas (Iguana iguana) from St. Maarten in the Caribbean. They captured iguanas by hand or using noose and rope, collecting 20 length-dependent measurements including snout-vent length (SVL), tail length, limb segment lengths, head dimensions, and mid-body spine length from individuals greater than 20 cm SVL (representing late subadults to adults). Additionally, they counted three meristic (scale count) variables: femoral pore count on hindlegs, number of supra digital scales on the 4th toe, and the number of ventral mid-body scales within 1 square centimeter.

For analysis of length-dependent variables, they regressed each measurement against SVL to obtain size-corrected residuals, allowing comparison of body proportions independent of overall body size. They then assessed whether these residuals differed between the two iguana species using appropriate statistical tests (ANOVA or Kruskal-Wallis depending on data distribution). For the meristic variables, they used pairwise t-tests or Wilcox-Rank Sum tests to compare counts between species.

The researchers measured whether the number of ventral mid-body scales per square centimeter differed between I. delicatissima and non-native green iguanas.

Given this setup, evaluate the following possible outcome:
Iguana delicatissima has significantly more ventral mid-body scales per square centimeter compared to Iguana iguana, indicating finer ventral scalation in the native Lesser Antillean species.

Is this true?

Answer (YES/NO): YES